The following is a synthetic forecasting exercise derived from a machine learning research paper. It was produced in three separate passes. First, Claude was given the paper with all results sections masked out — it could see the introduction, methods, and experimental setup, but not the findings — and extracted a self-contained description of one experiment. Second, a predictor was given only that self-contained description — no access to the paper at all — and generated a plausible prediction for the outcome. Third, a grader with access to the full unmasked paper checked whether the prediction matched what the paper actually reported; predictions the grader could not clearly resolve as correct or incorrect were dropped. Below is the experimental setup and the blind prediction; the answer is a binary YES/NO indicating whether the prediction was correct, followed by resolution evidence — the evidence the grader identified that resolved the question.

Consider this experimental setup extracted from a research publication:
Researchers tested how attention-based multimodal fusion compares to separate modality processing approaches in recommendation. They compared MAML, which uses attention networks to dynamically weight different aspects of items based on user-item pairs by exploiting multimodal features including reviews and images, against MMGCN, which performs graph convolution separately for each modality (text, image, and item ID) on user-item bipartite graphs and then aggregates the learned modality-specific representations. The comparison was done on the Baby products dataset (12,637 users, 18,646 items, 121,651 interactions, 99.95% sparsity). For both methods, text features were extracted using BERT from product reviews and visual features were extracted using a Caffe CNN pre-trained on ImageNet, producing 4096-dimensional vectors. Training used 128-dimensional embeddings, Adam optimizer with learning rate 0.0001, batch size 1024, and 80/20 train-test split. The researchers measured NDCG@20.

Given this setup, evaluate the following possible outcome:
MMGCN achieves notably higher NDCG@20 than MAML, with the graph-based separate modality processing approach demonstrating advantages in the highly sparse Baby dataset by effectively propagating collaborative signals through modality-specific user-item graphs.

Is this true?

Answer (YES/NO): NO